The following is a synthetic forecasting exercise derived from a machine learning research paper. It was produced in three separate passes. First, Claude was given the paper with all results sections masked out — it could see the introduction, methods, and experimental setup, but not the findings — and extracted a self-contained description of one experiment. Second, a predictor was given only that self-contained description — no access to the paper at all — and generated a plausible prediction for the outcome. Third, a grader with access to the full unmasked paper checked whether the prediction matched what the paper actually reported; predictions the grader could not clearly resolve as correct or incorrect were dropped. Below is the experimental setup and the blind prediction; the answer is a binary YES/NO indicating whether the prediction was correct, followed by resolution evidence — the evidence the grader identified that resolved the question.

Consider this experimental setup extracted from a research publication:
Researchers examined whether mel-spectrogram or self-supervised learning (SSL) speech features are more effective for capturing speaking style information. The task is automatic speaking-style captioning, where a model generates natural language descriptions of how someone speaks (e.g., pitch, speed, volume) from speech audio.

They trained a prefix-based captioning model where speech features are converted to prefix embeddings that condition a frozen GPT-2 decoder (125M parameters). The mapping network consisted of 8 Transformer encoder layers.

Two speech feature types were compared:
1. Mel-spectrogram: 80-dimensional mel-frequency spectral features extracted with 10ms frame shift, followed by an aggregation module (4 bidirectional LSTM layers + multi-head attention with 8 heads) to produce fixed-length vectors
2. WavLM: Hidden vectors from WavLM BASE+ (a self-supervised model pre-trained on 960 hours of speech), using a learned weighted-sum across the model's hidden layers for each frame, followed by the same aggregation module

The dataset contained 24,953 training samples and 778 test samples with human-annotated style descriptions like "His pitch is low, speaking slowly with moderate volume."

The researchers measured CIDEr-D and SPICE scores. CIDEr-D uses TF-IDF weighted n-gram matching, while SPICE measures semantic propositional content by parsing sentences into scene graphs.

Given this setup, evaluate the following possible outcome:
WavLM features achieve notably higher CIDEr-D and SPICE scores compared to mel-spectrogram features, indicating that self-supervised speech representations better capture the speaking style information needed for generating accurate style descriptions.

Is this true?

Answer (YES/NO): YES